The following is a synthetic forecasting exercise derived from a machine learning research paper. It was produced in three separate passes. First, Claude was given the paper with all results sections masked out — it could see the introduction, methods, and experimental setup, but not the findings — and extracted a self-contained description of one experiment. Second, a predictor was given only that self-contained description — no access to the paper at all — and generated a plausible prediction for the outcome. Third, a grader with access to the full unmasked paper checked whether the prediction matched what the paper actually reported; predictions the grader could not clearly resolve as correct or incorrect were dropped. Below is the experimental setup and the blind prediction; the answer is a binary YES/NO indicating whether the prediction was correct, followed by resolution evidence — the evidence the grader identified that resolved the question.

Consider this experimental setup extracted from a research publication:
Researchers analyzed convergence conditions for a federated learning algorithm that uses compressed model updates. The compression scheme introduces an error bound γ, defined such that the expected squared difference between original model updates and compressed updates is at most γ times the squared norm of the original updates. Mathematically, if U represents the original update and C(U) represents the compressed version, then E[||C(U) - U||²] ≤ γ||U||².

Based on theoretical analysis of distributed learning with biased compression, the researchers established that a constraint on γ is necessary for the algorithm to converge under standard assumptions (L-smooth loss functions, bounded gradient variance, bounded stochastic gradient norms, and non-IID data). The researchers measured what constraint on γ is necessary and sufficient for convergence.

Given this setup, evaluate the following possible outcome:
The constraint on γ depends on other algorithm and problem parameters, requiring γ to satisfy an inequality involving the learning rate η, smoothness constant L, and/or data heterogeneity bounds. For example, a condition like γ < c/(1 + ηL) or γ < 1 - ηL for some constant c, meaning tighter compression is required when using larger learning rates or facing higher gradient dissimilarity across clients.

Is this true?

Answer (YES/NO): NO